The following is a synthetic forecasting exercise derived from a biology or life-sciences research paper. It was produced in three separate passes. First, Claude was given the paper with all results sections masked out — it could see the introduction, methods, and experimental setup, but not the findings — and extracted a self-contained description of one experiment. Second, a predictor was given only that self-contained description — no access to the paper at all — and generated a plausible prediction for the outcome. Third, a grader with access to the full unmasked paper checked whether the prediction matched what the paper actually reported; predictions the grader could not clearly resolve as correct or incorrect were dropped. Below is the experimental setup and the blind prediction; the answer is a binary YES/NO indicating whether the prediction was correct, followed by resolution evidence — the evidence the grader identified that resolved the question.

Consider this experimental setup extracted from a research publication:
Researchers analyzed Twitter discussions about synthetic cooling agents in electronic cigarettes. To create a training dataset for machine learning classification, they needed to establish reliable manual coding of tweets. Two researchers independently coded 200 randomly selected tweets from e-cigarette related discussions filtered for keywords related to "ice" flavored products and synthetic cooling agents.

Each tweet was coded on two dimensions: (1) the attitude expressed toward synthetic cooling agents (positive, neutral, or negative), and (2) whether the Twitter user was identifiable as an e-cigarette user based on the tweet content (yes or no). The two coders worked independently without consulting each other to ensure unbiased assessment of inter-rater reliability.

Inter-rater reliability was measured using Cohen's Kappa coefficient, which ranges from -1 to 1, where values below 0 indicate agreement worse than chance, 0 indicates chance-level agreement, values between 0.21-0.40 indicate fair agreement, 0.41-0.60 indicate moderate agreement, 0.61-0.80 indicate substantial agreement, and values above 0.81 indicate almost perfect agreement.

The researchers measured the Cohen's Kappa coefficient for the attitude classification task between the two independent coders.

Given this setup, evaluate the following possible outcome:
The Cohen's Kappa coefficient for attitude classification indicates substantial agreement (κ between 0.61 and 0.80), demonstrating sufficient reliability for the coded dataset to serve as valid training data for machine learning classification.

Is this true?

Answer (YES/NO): NO